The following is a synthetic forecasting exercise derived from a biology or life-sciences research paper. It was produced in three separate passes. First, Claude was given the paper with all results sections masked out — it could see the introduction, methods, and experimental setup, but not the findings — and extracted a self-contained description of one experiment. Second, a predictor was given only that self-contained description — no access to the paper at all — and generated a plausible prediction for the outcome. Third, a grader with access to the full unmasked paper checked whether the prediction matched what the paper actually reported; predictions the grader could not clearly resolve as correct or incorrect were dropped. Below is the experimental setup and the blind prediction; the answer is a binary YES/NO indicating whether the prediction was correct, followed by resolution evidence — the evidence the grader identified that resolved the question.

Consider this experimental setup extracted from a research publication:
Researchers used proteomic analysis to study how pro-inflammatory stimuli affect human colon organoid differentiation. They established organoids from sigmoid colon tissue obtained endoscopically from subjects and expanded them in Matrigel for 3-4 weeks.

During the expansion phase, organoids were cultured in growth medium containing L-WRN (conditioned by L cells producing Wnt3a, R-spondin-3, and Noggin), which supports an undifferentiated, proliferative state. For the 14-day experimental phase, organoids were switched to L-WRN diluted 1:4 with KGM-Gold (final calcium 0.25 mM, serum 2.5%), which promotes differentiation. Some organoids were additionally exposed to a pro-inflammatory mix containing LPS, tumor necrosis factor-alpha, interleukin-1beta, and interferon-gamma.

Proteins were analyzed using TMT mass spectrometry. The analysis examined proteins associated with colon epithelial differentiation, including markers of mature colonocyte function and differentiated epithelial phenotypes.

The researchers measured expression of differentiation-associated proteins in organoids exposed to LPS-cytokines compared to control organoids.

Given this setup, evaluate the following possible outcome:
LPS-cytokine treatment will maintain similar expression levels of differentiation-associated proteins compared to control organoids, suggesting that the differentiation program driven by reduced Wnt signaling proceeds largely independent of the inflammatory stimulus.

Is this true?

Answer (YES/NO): NO